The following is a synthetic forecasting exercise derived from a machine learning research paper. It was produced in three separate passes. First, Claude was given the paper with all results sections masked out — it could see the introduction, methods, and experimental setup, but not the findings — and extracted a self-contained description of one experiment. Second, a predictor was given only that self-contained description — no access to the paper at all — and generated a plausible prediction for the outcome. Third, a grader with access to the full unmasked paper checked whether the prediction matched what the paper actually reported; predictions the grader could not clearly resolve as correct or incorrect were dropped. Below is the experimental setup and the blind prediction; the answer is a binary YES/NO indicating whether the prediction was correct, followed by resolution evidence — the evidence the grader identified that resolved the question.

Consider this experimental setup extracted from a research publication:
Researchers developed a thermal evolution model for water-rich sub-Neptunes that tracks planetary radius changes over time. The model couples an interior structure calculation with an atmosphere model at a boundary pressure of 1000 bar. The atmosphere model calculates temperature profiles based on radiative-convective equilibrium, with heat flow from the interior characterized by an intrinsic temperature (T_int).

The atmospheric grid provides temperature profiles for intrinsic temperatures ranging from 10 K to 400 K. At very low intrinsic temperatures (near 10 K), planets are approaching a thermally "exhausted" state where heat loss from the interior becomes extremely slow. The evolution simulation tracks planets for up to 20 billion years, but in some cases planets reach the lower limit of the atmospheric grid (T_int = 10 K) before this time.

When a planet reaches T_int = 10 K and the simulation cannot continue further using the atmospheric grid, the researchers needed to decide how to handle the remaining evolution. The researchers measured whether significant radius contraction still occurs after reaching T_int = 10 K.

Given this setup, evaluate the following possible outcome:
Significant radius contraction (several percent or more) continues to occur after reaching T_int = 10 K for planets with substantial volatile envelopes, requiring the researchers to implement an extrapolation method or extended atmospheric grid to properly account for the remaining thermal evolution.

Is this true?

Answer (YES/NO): NO